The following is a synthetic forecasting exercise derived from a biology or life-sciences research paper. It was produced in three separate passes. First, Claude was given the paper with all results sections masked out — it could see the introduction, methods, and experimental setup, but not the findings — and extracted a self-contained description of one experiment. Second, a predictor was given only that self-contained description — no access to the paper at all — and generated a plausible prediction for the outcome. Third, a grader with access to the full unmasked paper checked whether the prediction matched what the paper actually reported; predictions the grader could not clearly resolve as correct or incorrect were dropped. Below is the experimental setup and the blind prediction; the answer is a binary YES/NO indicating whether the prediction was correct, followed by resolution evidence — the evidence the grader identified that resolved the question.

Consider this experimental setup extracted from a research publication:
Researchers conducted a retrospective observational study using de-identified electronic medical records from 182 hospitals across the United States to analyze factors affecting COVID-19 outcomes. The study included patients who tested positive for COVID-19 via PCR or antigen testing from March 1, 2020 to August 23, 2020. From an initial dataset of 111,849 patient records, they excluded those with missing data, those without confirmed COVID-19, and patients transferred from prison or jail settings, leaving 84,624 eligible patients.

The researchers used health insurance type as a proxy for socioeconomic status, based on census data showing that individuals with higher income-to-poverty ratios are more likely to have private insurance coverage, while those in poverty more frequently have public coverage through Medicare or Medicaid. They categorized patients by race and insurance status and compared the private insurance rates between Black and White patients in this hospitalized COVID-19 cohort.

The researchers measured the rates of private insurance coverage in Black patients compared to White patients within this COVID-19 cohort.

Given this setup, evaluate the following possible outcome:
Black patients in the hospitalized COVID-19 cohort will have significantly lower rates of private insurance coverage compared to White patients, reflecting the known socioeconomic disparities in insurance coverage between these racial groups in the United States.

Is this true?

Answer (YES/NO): NO